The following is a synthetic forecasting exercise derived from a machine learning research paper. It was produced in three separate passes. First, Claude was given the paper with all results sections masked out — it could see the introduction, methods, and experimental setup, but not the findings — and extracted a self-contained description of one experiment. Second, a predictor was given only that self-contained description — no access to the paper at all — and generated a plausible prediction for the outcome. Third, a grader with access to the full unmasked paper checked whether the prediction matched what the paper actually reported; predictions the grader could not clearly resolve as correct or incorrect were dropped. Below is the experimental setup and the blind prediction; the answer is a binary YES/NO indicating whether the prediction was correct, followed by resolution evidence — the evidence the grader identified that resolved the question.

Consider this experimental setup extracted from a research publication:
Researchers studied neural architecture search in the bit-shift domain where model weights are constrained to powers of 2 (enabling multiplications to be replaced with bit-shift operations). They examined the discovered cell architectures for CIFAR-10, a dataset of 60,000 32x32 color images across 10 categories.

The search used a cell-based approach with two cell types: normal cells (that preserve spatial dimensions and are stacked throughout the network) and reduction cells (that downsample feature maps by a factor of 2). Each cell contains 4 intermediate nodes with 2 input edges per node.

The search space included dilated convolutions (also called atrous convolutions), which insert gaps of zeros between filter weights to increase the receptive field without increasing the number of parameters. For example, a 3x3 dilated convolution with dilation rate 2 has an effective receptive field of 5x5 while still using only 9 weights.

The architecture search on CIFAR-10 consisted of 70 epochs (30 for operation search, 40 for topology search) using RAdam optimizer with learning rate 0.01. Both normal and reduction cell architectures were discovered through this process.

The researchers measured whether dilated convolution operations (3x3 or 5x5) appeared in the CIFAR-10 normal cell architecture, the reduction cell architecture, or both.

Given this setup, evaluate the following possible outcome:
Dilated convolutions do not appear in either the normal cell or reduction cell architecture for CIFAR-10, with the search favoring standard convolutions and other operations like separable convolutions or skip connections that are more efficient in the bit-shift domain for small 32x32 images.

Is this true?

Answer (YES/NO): NO